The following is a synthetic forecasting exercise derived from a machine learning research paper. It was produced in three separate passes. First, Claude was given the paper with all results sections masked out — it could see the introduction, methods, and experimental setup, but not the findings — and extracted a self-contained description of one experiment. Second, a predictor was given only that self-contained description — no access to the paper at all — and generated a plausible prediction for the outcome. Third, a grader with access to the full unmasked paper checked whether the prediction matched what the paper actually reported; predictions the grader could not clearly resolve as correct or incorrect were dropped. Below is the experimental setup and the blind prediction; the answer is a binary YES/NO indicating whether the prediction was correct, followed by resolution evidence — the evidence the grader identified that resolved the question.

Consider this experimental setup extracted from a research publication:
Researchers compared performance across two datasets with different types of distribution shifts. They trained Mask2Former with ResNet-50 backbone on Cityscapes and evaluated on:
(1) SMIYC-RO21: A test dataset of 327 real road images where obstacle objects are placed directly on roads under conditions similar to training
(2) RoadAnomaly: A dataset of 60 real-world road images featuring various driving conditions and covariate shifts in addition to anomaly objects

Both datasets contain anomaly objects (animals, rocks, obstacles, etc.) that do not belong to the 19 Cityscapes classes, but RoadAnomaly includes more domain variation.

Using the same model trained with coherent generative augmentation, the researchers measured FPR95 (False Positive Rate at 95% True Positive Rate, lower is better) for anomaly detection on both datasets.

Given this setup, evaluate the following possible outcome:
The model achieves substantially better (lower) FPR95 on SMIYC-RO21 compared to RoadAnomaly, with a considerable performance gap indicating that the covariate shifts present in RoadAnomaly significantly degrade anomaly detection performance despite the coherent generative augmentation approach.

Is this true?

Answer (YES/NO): YES